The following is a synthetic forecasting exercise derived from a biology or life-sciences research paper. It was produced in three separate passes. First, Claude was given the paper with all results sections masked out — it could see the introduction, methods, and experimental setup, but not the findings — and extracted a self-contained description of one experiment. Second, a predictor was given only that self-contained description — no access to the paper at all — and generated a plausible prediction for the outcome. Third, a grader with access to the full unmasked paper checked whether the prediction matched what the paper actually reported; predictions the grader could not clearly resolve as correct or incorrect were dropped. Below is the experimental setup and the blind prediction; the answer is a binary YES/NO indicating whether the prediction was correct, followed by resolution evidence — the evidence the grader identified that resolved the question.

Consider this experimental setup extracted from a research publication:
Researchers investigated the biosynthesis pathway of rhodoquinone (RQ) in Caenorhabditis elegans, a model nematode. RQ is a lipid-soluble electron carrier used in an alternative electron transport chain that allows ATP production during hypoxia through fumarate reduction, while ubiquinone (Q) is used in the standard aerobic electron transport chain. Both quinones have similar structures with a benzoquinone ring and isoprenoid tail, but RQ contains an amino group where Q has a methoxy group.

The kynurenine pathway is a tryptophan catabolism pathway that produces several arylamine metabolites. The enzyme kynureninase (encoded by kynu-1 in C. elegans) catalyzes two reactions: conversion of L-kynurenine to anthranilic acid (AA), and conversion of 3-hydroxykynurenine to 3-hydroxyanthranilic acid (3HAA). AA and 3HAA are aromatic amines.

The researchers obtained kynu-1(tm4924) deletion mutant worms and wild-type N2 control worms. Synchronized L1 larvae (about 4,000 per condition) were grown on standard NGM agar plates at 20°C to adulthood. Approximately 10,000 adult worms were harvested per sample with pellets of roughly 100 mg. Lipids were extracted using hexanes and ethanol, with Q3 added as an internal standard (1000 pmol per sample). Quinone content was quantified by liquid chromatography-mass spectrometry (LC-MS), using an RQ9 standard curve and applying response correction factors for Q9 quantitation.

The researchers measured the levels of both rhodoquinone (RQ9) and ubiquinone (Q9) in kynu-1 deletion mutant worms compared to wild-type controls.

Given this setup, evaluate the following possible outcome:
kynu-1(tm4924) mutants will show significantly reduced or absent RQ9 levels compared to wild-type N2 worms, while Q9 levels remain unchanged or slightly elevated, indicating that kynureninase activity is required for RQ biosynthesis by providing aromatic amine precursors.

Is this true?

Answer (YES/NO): YES